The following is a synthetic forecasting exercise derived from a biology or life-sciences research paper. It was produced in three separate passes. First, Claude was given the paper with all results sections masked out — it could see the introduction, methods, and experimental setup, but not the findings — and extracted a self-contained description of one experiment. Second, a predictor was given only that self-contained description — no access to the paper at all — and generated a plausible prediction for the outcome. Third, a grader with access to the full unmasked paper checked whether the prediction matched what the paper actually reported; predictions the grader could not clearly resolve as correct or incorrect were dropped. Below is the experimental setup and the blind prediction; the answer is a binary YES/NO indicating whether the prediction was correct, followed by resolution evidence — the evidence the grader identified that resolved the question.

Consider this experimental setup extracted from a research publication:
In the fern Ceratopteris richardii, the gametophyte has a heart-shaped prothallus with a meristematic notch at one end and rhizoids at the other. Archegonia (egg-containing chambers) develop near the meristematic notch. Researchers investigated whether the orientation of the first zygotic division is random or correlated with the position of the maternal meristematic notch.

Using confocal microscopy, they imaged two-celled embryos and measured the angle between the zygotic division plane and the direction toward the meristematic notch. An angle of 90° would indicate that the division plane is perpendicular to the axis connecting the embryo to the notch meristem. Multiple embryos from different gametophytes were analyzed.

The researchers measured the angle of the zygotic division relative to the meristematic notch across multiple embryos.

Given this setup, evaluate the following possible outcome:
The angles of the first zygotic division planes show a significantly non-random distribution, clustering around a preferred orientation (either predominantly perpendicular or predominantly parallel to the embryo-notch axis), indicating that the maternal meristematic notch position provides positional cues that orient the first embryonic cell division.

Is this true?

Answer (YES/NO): YES